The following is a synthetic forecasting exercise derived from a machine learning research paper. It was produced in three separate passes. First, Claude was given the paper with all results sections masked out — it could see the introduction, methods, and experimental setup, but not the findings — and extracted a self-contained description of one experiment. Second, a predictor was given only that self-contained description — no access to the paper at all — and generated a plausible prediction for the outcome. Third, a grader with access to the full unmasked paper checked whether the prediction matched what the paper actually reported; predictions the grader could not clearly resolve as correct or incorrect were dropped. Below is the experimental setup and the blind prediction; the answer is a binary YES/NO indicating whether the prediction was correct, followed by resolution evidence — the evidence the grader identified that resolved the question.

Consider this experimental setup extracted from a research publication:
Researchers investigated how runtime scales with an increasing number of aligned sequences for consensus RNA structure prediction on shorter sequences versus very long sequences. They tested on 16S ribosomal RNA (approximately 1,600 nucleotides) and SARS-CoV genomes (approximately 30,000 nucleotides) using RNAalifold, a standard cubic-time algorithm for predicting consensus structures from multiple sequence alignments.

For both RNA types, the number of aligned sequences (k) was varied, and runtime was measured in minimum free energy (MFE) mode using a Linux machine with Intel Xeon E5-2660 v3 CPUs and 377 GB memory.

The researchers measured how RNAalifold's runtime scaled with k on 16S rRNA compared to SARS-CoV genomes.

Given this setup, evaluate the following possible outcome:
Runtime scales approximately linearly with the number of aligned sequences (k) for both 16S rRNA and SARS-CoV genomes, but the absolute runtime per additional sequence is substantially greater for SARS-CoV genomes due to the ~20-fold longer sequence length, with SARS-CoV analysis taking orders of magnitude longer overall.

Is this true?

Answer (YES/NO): NO